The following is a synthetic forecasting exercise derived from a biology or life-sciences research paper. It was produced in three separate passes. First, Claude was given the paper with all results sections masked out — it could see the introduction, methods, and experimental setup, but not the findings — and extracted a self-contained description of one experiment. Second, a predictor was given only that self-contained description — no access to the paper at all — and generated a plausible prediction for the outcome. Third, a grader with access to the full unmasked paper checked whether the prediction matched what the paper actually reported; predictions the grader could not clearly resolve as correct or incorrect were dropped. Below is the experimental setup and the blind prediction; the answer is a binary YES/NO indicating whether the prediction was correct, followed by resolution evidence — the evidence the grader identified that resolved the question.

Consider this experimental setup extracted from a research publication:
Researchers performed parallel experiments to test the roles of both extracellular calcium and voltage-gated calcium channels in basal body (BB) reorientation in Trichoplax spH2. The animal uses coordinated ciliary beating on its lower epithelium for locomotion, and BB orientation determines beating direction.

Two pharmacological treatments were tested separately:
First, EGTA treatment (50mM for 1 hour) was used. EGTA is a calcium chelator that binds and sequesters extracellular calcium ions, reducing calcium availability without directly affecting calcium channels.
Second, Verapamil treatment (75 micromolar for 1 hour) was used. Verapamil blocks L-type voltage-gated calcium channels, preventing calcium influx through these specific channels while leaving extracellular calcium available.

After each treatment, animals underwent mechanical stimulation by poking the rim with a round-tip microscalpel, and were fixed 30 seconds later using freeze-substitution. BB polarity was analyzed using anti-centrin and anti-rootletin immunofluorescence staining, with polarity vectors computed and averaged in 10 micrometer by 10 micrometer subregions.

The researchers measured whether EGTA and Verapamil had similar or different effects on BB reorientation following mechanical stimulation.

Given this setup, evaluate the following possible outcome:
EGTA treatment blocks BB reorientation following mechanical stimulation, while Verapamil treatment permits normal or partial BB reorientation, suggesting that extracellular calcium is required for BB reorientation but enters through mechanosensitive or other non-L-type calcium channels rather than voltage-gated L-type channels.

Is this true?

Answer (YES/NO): NO